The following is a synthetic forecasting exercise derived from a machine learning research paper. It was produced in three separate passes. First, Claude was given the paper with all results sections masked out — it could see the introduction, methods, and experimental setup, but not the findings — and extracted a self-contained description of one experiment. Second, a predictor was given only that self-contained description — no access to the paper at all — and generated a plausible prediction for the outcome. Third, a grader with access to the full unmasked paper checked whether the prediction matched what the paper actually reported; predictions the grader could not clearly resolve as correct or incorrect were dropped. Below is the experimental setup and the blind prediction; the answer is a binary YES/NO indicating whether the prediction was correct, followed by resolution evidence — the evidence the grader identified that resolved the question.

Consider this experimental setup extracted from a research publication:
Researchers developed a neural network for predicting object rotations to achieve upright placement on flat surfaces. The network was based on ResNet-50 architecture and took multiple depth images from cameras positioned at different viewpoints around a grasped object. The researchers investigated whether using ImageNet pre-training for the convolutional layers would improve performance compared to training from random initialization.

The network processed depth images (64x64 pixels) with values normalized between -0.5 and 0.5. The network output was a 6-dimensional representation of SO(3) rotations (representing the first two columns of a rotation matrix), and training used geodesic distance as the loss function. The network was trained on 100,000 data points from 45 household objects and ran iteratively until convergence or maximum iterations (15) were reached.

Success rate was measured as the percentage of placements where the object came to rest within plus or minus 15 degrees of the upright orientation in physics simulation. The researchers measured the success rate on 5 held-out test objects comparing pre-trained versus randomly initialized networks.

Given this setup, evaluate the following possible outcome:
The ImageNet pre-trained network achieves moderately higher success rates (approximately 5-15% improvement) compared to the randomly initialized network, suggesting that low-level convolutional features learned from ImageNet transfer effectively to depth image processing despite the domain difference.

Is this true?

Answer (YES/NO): NO